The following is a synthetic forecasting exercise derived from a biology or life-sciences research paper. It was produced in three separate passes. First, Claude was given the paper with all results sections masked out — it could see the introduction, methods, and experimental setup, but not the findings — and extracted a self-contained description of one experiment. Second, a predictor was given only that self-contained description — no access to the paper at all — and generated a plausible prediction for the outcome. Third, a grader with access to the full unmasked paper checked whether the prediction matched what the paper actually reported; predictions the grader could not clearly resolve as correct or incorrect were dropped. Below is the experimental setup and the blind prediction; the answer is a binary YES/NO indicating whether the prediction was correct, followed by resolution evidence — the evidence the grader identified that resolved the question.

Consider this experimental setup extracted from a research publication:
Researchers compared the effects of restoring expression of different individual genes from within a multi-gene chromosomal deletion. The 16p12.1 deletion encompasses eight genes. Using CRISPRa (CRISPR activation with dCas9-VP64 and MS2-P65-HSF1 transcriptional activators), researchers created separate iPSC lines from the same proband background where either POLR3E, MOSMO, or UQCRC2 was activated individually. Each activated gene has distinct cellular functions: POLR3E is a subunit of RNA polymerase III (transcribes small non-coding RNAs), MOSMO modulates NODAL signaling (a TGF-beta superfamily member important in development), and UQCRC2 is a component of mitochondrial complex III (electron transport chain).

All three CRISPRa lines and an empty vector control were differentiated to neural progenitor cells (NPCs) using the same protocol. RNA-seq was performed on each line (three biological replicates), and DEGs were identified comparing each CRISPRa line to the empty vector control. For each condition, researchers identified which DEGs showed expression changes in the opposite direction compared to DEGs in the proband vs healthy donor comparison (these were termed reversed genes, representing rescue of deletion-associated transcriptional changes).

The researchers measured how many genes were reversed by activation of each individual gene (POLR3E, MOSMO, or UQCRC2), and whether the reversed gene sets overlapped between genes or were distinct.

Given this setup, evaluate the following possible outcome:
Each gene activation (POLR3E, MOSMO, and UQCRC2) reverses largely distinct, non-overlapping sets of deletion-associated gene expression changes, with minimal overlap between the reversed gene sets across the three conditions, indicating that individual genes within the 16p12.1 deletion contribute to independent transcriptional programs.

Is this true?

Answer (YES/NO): YES